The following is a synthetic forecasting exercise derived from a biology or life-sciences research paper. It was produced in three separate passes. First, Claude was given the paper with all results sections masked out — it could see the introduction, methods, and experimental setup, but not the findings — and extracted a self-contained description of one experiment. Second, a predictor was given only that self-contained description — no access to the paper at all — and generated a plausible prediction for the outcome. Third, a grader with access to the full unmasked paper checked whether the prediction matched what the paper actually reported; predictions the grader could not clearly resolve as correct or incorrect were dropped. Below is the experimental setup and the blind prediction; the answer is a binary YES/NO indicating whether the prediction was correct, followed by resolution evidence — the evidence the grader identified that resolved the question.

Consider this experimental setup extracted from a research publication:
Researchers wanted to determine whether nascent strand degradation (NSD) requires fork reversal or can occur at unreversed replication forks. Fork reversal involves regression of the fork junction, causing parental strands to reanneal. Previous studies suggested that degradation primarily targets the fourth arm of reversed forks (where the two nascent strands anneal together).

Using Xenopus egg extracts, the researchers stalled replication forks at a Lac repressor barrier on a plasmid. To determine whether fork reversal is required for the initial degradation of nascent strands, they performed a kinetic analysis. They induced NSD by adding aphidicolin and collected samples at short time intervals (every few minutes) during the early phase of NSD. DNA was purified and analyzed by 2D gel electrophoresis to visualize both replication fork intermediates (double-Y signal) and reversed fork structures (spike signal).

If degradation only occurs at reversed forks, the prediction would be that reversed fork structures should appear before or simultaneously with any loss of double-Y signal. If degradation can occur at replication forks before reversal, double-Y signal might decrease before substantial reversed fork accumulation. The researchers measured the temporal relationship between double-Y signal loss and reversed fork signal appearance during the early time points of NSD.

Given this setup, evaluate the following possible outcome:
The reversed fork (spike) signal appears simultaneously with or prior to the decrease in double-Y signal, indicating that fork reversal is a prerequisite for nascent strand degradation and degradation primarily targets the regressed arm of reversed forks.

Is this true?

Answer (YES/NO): NO